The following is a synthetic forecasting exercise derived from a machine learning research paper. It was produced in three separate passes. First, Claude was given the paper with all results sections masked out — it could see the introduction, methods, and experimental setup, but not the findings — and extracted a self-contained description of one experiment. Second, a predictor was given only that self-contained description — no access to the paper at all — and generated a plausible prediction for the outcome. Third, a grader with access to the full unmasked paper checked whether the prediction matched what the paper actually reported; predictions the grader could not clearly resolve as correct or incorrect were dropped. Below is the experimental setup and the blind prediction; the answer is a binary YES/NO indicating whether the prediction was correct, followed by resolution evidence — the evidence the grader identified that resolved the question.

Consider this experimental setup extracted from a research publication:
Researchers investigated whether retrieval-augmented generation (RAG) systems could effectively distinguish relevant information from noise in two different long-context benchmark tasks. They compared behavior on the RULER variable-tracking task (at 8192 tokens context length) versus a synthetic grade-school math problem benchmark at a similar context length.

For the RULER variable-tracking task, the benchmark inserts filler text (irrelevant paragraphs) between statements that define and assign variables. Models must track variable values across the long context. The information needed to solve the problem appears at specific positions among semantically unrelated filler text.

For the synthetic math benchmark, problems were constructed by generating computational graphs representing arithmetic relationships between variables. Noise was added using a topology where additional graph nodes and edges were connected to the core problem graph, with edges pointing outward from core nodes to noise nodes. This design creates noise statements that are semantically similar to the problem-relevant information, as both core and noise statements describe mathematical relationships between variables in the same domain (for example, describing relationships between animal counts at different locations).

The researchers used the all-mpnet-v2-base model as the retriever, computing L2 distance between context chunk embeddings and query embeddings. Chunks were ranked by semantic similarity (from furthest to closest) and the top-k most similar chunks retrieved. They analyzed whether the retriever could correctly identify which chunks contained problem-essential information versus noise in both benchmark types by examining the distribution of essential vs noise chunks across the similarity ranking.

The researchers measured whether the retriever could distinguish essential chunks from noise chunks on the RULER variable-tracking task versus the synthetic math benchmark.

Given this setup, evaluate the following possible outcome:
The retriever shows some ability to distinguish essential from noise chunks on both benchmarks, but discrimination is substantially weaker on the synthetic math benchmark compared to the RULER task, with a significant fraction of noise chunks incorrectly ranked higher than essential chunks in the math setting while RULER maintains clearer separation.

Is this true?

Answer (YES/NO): NO